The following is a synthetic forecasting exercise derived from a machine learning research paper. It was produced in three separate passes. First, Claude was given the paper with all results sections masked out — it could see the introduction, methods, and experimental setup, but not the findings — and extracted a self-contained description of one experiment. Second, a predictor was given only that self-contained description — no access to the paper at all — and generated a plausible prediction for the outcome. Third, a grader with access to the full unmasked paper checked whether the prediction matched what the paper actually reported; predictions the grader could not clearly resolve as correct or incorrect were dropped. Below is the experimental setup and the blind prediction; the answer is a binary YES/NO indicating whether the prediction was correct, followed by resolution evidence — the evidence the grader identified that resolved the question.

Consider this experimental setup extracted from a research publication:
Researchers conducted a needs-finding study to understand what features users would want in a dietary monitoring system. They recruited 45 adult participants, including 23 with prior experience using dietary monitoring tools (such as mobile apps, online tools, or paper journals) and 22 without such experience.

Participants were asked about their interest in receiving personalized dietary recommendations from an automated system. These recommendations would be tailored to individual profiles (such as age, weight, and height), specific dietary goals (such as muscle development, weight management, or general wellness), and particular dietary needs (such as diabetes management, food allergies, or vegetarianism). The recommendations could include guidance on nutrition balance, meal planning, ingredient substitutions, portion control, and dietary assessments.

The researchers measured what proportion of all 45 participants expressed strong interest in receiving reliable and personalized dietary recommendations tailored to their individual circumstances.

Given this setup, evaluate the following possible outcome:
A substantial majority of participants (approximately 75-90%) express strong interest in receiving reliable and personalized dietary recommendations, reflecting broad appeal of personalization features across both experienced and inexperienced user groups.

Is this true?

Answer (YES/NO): NO